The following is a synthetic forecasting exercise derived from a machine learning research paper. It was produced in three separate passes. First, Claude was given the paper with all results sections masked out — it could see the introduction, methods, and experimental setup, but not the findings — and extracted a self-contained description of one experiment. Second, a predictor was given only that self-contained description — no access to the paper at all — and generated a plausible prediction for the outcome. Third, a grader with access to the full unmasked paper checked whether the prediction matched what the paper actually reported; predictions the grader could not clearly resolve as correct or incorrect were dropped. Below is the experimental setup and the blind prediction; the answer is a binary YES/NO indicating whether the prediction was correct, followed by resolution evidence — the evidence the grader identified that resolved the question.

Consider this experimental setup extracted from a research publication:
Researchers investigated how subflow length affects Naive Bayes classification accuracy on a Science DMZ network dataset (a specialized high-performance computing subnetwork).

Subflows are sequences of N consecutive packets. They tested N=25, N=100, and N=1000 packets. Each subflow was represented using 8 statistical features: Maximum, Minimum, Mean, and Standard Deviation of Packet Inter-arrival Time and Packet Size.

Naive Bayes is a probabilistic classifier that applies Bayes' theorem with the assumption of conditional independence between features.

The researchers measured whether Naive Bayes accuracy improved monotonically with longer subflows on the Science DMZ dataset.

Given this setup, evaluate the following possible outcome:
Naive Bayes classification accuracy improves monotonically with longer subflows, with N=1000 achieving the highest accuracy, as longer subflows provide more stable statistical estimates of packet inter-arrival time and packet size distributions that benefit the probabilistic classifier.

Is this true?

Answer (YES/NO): NO